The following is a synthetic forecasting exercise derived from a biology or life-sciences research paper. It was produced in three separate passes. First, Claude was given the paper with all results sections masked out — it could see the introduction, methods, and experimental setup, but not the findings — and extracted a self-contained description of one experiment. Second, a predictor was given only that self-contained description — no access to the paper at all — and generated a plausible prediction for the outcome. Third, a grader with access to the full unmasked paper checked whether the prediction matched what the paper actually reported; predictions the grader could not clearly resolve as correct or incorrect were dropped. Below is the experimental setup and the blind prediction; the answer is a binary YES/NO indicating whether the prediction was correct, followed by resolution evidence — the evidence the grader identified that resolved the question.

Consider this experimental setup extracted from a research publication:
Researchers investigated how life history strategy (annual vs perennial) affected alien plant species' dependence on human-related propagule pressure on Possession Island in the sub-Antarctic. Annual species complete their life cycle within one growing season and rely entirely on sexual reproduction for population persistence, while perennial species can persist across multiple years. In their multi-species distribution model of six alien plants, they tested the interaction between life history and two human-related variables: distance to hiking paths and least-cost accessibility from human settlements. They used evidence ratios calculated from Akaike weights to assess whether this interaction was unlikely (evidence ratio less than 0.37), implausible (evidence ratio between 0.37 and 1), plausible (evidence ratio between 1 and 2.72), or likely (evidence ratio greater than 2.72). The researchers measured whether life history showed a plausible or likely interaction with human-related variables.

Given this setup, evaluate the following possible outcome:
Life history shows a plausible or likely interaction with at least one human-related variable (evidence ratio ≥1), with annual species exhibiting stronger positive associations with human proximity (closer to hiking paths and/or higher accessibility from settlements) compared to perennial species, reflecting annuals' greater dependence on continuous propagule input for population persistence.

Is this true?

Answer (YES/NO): YES